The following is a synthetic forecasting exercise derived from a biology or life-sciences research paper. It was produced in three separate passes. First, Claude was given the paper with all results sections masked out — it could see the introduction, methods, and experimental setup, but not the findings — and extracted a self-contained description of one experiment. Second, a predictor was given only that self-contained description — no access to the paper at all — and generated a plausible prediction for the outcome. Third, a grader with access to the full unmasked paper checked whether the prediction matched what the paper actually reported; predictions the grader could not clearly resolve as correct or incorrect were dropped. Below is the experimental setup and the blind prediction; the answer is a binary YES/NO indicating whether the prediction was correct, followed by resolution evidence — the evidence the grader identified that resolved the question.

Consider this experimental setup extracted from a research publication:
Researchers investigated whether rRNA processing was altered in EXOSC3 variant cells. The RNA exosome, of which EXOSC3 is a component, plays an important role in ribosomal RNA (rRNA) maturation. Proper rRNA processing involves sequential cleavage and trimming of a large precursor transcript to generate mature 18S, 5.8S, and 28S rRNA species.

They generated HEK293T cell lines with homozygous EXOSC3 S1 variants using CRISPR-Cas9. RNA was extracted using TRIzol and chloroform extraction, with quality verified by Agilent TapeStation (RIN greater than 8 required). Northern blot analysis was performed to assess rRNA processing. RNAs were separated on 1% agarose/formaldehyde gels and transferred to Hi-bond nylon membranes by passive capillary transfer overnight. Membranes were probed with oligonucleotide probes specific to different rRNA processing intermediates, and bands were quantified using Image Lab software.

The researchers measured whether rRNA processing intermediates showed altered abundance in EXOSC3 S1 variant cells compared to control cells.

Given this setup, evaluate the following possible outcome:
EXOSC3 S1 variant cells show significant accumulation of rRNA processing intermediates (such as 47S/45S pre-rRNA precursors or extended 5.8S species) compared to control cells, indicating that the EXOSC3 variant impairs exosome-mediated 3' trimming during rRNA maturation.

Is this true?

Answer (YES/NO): NO